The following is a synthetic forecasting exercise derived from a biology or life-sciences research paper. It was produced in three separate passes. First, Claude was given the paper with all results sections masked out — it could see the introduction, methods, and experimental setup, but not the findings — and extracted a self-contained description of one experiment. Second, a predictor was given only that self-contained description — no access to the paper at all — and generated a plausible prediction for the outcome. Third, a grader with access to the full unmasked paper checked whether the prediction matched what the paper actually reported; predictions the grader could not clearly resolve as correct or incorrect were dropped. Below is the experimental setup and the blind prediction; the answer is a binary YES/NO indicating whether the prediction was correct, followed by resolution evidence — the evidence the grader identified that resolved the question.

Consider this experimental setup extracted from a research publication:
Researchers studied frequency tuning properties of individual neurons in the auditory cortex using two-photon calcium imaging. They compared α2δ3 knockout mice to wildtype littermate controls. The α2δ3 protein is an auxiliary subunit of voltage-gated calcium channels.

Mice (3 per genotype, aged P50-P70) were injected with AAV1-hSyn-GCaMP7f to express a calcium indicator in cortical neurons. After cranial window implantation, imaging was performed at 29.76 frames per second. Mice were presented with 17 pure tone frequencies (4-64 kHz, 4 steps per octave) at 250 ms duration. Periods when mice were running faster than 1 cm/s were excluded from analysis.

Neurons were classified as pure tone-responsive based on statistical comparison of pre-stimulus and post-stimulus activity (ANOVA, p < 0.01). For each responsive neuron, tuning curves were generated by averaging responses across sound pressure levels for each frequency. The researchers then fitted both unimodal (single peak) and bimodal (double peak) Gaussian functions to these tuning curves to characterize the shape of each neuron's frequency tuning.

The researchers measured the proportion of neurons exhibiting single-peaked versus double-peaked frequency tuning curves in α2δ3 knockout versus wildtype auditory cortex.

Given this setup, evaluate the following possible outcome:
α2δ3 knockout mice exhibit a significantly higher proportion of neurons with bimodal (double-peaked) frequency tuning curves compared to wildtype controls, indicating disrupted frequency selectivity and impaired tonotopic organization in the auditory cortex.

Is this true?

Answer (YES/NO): NO